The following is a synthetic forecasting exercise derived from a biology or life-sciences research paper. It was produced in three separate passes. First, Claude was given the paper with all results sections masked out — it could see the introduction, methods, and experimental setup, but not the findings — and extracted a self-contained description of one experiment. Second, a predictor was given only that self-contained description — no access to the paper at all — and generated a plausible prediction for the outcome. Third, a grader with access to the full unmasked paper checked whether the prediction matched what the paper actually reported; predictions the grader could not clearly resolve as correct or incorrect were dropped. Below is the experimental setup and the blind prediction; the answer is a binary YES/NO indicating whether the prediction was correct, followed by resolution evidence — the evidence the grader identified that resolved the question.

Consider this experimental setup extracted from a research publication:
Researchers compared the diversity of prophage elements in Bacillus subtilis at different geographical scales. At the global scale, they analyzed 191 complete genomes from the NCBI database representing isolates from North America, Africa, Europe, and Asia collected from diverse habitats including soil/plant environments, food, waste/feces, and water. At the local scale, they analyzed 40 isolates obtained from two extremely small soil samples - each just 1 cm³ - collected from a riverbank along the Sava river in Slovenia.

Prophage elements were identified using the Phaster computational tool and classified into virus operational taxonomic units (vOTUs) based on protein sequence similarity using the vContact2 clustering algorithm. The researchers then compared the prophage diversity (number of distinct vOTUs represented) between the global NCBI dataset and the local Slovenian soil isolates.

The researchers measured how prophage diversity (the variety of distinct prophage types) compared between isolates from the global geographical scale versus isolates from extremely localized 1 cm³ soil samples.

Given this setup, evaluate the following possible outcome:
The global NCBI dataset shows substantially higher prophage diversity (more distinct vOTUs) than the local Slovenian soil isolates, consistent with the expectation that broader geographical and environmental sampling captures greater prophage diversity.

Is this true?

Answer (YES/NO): NO